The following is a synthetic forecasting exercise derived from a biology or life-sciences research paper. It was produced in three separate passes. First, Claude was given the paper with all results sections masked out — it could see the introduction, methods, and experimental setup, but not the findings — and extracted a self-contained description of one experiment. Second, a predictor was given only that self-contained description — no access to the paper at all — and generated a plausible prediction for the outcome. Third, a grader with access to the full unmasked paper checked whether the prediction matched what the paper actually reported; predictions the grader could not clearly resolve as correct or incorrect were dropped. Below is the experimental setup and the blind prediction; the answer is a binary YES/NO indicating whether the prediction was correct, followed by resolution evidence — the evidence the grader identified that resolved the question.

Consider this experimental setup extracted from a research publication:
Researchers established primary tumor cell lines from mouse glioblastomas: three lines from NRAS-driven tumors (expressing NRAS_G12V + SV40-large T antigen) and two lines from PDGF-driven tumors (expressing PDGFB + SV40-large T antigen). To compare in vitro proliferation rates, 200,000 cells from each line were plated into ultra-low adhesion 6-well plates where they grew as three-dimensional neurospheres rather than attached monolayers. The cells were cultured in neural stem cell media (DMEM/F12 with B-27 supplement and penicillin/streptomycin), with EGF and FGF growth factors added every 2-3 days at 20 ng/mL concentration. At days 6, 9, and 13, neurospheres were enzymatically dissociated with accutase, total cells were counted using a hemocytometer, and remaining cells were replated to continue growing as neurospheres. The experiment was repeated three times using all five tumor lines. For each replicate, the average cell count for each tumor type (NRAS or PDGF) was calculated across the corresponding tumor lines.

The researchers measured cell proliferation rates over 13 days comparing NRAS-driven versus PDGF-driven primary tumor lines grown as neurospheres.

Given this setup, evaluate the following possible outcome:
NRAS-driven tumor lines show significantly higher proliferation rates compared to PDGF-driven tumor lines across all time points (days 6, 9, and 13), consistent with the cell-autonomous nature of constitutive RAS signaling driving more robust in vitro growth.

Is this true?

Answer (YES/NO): NO